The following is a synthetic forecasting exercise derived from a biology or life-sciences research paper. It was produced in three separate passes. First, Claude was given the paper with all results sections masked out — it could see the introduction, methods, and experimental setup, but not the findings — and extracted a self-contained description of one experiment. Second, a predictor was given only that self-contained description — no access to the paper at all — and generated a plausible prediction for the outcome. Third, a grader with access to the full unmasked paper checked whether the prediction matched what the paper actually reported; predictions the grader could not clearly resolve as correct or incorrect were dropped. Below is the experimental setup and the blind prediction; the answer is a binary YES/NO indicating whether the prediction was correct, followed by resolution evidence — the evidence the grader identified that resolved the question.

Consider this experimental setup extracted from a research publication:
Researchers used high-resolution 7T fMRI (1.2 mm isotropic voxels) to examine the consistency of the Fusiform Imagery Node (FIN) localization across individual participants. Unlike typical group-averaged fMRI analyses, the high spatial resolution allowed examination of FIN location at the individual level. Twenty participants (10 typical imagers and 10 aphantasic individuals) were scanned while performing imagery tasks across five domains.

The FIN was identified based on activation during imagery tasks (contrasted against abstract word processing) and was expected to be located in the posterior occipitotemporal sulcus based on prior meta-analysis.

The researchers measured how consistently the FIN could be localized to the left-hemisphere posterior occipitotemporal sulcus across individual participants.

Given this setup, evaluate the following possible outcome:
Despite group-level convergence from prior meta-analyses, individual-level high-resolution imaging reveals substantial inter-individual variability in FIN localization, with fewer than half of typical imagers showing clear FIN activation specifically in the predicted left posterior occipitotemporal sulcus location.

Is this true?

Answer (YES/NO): NO